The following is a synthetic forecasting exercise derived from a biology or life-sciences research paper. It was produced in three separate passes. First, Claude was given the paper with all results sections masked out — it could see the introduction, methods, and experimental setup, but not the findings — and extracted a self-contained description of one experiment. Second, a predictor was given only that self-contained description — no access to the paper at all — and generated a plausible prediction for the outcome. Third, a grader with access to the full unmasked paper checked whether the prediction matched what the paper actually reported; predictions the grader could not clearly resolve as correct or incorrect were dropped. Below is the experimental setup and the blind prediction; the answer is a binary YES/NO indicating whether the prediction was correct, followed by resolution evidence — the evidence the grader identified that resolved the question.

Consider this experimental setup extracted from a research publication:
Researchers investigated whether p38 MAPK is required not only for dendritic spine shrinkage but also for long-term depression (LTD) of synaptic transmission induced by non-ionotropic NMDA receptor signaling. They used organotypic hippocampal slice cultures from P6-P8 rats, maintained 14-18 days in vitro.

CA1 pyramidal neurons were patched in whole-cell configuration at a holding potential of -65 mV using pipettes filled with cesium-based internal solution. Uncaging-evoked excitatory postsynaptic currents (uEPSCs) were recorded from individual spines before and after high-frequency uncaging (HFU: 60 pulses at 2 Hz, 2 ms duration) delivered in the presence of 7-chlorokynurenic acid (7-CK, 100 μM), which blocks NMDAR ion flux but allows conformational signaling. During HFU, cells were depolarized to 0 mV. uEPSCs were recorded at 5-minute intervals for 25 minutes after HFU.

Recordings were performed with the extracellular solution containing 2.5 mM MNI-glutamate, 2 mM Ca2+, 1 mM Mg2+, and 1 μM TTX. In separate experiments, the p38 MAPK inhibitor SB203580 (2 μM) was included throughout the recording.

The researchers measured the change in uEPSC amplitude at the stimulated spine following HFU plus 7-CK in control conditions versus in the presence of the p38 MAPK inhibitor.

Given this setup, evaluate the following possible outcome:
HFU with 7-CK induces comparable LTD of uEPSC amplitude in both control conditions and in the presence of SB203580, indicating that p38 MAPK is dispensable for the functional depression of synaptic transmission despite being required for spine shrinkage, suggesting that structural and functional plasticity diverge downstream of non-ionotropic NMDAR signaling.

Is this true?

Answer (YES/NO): NO